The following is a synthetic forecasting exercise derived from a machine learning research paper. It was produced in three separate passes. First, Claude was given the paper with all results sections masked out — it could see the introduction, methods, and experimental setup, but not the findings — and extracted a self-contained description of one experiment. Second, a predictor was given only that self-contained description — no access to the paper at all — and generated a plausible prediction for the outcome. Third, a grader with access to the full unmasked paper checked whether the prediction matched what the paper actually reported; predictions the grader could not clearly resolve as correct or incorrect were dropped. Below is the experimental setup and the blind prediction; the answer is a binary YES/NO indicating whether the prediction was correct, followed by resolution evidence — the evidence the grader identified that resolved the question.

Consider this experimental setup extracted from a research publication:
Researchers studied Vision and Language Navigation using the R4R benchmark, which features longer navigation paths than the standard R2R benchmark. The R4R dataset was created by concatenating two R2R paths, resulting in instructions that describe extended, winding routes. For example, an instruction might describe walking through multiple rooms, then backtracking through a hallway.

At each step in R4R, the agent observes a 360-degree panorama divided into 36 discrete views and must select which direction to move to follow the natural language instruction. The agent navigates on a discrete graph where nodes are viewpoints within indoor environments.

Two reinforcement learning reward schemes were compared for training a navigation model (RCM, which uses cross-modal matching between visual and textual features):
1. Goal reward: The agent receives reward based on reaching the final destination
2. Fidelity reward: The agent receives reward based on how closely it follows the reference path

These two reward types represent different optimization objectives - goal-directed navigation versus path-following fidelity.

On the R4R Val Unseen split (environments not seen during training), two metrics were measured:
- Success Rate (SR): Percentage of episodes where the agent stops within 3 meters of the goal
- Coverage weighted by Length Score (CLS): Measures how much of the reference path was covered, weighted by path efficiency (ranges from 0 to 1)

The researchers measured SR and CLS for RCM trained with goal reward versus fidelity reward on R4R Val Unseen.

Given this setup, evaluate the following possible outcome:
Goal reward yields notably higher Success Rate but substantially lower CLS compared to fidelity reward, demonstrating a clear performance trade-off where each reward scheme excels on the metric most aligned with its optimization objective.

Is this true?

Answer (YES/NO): NO